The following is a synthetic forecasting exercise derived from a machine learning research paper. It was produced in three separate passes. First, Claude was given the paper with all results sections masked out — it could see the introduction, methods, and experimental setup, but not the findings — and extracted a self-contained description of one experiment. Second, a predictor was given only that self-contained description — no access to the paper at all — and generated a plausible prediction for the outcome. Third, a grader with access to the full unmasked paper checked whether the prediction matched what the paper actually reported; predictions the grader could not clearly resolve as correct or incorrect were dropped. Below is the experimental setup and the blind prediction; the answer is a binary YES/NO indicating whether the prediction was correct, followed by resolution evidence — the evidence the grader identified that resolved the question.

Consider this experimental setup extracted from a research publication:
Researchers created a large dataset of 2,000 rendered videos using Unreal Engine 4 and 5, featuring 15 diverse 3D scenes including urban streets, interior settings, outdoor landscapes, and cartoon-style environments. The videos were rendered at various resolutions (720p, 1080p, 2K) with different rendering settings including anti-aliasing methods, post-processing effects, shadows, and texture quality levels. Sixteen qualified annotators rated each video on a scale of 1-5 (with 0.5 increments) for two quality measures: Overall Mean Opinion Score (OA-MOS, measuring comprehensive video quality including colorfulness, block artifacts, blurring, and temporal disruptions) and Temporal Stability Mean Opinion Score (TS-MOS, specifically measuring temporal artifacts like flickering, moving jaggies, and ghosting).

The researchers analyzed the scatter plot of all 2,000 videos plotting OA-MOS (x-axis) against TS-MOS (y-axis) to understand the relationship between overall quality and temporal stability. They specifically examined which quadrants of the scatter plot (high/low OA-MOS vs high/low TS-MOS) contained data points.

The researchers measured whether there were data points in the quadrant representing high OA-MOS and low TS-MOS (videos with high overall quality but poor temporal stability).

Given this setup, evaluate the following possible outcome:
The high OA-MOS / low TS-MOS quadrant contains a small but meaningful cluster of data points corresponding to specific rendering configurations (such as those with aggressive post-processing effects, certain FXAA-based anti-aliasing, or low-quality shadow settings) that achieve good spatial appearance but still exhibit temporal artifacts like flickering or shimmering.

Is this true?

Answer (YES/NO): NO